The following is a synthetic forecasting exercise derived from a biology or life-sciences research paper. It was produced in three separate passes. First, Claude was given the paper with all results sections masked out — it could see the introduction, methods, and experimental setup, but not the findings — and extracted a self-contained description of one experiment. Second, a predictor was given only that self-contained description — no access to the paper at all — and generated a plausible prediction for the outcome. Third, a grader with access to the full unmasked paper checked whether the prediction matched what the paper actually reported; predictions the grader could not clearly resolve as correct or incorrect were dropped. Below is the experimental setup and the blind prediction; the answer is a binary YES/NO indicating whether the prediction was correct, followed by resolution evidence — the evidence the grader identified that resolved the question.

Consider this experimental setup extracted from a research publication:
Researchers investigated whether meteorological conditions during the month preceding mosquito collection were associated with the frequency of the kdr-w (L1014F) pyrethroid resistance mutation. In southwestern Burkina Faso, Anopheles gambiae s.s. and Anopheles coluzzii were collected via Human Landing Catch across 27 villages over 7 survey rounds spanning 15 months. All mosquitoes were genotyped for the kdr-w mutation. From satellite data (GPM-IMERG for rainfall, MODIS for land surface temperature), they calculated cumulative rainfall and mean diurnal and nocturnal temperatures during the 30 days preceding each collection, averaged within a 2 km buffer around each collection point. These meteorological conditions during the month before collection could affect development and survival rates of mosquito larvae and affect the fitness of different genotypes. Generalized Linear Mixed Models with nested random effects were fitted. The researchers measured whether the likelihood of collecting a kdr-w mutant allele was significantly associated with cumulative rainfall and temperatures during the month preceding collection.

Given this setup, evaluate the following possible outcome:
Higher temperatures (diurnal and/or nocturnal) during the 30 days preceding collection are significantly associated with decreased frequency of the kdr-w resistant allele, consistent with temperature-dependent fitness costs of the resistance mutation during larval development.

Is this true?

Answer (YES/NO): YES